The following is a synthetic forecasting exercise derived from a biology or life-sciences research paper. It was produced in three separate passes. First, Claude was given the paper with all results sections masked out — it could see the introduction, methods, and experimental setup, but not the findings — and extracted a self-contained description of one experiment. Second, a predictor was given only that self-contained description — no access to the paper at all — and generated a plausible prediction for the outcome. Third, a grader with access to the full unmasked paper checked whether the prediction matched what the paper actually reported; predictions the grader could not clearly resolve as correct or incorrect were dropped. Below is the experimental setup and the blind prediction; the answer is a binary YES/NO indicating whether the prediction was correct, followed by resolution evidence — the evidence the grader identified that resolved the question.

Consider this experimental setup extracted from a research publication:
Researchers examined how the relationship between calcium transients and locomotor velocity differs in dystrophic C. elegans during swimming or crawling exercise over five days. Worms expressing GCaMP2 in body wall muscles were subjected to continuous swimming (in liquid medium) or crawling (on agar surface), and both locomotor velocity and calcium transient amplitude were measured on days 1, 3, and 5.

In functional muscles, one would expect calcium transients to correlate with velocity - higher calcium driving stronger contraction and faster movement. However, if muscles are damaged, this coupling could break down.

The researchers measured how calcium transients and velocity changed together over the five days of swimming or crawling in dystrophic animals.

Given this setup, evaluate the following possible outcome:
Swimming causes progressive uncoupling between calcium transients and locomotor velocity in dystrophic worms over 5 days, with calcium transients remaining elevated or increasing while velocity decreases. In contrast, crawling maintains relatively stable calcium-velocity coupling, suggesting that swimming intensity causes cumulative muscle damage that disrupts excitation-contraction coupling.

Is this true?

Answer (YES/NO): YES